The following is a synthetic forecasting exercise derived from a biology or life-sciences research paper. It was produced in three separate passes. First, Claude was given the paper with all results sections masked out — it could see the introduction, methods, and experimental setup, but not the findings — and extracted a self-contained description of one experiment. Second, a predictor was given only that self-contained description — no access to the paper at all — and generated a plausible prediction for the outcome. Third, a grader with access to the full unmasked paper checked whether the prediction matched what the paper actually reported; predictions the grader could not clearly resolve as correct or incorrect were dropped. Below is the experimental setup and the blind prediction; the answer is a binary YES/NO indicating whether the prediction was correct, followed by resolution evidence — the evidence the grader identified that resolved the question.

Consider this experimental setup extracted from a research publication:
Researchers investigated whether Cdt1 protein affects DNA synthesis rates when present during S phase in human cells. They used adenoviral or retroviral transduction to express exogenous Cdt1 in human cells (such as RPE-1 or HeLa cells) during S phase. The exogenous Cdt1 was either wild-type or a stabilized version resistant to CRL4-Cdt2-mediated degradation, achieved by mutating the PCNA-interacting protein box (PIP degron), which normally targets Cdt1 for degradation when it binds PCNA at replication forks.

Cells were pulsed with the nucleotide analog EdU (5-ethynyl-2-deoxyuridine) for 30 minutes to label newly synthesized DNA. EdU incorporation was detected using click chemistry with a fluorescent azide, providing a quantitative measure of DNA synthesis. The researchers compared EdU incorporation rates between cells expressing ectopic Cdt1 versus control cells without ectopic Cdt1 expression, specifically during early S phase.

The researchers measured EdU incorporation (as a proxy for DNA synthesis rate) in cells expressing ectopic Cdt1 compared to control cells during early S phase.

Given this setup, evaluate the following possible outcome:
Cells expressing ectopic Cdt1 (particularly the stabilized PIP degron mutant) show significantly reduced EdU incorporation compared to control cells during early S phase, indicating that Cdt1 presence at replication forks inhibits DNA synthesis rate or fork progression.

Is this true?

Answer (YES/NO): YES